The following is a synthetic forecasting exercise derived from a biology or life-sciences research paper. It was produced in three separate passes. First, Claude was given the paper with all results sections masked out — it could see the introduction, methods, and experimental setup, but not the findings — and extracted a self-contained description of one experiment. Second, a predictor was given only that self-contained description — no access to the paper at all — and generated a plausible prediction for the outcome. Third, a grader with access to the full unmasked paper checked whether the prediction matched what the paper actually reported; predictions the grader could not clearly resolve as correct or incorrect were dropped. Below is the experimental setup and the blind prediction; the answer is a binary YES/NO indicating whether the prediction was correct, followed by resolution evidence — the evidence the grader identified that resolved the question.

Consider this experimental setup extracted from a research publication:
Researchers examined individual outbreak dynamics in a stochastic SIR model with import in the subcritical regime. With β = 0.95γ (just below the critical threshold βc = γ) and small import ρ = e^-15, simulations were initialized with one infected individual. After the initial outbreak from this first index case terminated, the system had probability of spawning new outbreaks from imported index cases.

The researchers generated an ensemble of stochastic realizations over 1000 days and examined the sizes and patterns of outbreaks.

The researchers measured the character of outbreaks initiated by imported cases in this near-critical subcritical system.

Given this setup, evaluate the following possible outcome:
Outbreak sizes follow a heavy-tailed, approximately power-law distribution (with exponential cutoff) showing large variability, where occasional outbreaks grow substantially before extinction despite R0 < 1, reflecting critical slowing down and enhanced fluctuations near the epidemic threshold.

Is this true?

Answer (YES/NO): YES